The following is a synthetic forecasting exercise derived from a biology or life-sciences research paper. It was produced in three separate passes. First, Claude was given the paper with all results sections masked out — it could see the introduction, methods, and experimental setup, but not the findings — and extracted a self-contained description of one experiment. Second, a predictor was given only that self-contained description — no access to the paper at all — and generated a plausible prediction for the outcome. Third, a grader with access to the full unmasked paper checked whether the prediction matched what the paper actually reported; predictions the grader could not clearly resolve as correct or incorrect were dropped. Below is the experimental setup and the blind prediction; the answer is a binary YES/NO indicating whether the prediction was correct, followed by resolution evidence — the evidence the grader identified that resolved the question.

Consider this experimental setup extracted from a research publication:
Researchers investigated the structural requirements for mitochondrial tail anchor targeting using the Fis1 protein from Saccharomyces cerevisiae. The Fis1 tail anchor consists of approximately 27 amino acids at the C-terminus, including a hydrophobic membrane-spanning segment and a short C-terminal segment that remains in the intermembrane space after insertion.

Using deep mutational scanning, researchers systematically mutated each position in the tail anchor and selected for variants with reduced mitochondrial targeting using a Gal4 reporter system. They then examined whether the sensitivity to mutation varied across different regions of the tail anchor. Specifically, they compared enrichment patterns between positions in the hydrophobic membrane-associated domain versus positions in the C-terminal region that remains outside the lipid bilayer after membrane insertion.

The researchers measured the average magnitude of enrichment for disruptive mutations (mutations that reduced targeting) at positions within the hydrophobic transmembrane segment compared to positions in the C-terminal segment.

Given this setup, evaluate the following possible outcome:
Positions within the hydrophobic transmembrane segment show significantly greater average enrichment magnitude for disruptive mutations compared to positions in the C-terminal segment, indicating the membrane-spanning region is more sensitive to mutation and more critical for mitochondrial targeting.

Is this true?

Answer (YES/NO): YES